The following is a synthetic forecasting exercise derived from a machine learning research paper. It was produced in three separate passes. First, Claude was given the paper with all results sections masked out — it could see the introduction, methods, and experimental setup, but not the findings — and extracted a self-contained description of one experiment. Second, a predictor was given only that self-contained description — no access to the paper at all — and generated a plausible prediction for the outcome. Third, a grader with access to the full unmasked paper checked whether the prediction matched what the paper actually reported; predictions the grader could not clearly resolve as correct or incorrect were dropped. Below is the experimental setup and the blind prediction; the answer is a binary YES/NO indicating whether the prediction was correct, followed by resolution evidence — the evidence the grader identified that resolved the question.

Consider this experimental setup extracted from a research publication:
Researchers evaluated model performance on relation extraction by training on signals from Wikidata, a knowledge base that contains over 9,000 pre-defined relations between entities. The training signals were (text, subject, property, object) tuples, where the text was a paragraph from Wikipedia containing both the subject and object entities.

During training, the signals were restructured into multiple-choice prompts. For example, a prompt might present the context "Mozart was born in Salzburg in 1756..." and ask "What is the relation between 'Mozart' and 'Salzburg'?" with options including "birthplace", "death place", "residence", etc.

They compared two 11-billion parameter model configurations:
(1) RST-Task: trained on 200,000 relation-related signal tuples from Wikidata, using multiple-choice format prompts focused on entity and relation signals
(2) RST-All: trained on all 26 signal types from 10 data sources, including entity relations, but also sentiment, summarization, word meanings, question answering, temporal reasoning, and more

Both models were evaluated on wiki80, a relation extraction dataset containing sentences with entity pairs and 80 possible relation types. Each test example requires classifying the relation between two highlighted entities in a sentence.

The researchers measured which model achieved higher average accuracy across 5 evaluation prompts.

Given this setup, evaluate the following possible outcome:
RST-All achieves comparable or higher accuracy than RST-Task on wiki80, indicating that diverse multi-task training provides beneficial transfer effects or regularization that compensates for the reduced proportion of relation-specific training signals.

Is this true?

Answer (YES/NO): YES